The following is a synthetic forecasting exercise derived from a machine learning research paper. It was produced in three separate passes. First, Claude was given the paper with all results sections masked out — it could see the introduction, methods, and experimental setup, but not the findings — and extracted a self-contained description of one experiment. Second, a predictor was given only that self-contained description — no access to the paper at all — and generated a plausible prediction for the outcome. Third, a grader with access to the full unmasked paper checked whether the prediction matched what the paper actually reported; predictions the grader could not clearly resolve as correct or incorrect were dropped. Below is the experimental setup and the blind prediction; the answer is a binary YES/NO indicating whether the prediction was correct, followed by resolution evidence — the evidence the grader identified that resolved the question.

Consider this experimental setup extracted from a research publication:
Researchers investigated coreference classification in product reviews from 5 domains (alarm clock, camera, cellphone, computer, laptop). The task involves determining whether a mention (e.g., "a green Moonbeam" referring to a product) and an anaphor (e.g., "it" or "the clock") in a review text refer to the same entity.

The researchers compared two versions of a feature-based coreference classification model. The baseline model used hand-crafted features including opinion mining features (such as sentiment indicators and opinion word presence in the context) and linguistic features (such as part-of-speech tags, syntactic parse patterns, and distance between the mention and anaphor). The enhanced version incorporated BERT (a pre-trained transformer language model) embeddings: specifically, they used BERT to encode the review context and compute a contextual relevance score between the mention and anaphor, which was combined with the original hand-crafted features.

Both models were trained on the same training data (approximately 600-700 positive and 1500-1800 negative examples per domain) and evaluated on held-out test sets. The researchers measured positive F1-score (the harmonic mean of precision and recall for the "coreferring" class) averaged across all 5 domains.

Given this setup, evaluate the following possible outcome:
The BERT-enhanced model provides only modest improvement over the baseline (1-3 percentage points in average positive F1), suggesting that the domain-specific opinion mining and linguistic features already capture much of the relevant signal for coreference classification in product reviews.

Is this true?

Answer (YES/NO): NO